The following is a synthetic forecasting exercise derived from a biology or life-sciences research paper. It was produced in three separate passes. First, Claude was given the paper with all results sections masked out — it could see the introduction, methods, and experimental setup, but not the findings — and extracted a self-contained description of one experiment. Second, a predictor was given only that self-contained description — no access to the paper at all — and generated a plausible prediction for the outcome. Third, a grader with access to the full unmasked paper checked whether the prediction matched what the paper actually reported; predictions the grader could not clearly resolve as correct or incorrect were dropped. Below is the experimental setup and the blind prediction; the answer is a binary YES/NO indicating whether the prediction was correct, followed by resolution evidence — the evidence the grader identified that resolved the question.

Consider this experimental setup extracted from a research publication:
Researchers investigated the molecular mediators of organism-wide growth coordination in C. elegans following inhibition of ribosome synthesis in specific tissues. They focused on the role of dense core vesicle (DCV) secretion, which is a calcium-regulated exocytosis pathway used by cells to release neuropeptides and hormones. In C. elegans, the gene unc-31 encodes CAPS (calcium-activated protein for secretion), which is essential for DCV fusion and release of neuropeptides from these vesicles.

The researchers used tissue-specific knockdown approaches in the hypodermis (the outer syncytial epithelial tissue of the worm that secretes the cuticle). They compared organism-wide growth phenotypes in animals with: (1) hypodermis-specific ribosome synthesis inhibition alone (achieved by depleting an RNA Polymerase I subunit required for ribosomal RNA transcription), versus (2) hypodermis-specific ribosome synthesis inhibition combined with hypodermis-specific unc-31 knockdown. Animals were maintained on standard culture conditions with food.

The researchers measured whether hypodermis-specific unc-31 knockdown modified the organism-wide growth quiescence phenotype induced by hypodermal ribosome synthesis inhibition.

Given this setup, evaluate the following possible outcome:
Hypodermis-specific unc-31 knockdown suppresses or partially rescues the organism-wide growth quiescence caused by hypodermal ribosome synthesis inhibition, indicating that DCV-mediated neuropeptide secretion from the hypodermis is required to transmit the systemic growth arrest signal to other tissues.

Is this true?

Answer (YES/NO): YES